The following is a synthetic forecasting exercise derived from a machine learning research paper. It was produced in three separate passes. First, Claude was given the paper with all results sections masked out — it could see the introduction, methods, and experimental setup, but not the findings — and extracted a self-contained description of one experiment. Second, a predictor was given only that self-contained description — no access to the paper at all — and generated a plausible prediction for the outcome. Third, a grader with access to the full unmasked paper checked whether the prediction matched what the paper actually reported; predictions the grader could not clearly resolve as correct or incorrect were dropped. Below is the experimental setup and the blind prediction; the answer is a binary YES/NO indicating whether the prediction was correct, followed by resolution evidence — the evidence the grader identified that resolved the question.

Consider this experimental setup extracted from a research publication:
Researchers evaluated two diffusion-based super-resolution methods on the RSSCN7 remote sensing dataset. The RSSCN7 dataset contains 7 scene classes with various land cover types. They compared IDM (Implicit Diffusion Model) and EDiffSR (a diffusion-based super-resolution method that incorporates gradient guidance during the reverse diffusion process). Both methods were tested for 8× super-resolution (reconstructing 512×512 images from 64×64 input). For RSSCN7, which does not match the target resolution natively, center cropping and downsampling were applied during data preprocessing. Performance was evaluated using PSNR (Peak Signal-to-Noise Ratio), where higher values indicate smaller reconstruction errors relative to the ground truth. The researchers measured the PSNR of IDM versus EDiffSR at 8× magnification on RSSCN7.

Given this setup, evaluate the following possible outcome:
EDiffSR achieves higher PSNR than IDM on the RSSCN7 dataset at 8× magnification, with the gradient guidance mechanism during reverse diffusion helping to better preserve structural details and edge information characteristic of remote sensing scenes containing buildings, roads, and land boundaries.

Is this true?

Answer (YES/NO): YES